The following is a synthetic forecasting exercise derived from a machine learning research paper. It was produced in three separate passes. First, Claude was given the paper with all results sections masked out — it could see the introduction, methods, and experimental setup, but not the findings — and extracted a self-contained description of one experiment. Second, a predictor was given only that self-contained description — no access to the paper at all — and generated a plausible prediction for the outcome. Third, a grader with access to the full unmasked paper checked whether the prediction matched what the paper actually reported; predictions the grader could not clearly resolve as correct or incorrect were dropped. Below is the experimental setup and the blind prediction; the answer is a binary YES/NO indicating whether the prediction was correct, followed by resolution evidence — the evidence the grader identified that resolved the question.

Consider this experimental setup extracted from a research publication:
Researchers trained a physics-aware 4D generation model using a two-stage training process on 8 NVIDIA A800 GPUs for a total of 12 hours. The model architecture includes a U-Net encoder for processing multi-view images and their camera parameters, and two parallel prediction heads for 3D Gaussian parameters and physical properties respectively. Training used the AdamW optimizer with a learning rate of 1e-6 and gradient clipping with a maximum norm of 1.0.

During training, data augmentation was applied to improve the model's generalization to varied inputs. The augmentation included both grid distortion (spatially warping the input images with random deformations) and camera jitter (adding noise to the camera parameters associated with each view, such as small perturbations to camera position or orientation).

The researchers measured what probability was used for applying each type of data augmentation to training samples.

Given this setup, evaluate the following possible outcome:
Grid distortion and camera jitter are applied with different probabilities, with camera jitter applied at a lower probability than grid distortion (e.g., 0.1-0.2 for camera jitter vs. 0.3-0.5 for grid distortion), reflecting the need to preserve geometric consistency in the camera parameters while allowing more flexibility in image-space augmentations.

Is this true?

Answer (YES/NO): NO